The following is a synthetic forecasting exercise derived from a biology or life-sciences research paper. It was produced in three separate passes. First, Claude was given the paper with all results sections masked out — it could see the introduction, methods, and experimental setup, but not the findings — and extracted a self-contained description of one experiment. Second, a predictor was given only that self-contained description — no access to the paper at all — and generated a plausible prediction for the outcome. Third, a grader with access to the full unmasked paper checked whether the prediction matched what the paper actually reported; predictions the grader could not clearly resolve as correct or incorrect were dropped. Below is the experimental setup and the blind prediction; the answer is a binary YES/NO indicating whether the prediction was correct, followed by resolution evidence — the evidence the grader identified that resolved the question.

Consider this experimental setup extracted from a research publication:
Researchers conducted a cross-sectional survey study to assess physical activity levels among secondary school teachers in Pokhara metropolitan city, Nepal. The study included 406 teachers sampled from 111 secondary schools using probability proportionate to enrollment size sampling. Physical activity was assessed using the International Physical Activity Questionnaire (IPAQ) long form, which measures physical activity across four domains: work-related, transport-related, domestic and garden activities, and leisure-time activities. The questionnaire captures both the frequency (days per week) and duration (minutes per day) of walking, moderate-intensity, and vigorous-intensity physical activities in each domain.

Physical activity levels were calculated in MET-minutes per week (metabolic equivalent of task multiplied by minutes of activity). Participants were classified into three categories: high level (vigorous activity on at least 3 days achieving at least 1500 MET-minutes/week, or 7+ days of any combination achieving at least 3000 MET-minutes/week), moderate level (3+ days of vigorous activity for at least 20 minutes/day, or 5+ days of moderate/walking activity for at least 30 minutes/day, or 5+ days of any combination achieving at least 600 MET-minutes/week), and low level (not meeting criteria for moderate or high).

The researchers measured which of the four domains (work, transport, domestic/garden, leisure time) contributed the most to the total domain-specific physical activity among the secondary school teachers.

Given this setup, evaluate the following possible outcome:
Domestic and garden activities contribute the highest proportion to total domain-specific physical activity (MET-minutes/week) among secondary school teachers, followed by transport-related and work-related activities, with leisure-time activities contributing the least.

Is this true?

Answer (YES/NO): NO